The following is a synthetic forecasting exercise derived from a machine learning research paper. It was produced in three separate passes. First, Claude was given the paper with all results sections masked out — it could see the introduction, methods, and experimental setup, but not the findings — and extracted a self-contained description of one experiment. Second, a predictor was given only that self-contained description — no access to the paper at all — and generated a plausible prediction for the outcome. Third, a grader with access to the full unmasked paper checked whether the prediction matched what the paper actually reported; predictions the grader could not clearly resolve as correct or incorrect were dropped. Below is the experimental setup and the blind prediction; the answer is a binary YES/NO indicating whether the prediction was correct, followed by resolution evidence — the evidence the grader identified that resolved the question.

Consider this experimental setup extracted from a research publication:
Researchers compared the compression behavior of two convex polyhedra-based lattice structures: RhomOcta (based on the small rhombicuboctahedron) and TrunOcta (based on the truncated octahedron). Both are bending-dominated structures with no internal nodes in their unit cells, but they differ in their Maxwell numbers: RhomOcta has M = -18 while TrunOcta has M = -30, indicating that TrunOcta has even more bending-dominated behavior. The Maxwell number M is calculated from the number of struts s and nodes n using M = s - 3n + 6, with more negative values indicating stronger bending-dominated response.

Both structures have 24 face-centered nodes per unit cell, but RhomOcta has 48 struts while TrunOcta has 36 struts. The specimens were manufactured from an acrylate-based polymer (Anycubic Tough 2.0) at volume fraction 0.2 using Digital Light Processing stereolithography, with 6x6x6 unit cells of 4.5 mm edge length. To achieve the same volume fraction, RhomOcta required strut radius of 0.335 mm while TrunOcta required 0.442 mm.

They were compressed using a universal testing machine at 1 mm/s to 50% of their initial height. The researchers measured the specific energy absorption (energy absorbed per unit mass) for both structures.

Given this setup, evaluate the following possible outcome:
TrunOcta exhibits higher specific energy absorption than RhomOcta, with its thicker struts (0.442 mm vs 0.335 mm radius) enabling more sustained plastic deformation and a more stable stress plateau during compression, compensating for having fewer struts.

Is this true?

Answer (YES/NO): NO